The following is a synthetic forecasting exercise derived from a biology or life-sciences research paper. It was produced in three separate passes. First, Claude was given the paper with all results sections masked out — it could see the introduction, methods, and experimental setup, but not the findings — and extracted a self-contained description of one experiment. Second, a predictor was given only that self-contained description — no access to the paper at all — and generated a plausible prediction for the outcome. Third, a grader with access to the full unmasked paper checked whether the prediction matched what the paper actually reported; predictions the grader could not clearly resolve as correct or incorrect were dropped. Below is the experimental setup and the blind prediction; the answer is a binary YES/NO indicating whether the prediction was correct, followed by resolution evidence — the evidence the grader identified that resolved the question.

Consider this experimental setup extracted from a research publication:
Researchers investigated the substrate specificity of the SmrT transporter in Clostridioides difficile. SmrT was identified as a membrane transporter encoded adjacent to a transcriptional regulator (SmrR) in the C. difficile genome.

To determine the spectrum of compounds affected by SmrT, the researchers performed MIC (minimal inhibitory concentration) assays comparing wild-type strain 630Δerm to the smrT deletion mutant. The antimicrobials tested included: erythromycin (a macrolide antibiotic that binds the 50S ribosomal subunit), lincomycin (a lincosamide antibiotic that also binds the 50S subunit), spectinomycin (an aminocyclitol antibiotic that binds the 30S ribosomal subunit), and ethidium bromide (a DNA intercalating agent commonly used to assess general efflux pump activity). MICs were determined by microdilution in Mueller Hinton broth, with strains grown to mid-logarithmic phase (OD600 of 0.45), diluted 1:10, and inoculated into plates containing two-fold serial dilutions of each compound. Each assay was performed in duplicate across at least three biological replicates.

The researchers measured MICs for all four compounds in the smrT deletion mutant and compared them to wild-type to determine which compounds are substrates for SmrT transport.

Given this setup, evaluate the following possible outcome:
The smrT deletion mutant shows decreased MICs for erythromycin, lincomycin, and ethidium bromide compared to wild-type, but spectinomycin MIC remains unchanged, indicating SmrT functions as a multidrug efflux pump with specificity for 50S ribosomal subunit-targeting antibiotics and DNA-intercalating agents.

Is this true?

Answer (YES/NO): NO